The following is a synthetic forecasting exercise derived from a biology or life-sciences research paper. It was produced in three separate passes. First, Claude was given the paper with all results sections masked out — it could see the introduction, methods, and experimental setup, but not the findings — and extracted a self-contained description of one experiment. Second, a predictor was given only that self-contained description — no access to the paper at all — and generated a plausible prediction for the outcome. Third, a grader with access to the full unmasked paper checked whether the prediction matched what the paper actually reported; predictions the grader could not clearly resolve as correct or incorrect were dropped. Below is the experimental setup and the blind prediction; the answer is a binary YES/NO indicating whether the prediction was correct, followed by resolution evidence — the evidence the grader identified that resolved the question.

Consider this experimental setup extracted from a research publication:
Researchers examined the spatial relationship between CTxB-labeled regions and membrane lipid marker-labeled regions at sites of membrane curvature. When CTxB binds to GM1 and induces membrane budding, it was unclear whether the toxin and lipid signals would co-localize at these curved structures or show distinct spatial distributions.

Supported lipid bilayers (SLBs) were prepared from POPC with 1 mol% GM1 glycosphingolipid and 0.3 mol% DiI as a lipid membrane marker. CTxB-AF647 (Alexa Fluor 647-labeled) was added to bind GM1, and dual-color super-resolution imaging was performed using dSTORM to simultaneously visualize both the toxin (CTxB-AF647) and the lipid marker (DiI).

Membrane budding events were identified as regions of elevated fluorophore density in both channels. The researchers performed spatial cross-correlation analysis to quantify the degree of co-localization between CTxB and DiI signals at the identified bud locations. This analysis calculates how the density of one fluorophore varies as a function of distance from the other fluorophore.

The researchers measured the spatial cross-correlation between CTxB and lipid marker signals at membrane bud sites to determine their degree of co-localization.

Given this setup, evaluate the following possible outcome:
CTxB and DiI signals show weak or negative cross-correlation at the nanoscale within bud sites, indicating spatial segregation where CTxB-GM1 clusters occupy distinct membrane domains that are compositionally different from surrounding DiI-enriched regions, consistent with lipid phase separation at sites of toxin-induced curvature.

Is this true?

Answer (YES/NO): NO